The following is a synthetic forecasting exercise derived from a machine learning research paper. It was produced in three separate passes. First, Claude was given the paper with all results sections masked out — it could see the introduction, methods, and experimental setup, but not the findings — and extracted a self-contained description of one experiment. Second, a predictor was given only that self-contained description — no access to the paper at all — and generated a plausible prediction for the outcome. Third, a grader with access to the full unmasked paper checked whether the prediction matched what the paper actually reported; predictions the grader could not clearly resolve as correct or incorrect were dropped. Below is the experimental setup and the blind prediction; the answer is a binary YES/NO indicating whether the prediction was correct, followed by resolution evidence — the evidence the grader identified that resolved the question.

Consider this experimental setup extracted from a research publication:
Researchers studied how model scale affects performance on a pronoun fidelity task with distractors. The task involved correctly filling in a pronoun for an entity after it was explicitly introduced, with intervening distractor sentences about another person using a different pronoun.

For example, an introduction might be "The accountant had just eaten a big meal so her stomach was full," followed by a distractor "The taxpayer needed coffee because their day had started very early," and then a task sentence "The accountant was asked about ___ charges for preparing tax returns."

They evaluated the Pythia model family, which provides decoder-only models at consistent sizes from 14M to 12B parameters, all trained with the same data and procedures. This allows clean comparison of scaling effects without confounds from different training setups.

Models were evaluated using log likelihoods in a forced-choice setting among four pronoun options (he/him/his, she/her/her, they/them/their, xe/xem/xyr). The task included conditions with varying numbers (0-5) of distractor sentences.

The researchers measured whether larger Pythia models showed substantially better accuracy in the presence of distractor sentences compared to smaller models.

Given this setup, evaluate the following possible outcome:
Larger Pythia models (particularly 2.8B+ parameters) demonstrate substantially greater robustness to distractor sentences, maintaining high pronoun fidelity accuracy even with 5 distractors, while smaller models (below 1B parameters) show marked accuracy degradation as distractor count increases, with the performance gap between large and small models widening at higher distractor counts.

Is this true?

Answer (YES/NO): NO